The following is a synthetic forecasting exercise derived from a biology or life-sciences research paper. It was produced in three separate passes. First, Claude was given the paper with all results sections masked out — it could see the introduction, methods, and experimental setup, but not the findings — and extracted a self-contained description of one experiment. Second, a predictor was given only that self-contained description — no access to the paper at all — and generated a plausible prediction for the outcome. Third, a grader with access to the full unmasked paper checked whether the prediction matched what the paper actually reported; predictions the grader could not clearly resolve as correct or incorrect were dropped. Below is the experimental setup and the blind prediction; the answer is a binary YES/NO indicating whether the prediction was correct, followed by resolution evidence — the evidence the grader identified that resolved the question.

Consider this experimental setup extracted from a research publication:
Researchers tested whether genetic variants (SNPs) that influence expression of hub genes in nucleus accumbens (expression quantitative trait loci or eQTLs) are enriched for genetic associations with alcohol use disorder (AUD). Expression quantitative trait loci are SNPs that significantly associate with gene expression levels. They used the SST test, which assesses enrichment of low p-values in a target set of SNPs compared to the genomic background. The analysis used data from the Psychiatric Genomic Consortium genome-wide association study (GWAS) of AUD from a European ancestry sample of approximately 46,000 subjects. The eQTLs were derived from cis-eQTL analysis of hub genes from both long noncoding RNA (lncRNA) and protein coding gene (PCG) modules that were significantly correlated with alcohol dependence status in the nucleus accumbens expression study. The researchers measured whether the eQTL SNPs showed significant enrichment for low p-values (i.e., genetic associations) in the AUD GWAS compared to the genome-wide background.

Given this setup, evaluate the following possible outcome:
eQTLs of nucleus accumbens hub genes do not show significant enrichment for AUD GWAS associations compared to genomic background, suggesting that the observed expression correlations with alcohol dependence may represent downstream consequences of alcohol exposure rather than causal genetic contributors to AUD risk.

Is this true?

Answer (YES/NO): NO